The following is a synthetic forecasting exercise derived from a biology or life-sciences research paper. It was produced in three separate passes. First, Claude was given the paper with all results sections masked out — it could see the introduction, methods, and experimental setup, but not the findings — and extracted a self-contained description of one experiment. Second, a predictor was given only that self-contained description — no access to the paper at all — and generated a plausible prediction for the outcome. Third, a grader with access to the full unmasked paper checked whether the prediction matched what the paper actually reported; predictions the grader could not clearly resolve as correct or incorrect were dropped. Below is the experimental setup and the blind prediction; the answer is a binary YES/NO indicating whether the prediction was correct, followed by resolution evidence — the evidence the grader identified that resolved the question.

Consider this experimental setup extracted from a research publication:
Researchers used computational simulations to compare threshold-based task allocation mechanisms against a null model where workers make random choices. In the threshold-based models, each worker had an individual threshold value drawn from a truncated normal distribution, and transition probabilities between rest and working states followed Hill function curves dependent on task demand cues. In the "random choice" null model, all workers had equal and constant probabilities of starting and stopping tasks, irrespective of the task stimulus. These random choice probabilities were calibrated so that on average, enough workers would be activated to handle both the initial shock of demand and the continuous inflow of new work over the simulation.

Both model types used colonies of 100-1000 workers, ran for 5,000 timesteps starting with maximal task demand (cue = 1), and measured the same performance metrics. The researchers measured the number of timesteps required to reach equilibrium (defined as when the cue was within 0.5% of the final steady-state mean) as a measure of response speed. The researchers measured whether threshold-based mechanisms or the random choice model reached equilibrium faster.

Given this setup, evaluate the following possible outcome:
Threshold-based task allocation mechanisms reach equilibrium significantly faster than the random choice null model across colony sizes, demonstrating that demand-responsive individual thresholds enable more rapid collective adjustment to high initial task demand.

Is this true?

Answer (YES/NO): YES